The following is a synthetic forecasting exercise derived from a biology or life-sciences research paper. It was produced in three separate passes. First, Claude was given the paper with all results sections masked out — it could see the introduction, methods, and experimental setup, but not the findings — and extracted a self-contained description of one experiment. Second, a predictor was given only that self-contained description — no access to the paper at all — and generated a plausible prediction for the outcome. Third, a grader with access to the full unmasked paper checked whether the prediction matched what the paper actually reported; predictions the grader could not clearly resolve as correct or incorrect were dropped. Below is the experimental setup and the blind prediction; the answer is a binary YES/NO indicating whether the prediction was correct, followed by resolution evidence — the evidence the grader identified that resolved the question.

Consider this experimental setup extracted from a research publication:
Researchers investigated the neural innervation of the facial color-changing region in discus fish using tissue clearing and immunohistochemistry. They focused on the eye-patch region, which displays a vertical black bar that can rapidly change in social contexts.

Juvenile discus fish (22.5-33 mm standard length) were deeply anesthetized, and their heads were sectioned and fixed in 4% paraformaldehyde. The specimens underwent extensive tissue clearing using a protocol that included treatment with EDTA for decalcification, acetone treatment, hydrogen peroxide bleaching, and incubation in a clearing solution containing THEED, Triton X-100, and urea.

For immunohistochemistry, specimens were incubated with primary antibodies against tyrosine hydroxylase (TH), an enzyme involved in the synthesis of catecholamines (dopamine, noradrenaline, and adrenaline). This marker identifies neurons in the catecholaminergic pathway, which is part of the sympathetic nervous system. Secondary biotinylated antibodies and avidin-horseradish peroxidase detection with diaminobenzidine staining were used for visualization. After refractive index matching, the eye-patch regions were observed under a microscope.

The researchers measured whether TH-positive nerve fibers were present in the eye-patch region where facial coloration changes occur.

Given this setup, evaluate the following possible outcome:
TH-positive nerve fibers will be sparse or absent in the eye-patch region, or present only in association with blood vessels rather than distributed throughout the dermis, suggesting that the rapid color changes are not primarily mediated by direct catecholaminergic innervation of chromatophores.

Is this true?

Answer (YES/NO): NO